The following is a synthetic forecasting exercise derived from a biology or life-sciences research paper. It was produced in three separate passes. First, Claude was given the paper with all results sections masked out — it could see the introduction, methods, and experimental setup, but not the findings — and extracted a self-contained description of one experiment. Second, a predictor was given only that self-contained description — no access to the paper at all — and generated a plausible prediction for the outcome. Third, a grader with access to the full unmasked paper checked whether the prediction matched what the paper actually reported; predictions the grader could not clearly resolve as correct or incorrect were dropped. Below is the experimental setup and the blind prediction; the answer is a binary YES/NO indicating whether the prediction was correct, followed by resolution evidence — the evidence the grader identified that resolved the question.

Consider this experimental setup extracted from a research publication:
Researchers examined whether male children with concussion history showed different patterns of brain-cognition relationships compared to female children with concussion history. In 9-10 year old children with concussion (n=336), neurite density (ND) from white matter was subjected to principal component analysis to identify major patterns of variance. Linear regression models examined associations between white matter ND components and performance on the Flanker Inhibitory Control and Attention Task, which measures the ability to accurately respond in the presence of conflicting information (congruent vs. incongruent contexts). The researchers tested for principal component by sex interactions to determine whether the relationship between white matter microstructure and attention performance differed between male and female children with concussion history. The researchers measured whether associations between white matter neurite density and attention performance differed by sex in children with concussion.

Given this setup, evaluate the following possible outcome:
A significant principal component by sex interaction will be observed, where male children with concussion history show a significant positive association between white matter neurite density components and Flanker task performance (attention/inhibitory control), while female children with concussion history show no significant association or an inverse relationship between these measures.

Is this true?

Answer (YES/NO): NO